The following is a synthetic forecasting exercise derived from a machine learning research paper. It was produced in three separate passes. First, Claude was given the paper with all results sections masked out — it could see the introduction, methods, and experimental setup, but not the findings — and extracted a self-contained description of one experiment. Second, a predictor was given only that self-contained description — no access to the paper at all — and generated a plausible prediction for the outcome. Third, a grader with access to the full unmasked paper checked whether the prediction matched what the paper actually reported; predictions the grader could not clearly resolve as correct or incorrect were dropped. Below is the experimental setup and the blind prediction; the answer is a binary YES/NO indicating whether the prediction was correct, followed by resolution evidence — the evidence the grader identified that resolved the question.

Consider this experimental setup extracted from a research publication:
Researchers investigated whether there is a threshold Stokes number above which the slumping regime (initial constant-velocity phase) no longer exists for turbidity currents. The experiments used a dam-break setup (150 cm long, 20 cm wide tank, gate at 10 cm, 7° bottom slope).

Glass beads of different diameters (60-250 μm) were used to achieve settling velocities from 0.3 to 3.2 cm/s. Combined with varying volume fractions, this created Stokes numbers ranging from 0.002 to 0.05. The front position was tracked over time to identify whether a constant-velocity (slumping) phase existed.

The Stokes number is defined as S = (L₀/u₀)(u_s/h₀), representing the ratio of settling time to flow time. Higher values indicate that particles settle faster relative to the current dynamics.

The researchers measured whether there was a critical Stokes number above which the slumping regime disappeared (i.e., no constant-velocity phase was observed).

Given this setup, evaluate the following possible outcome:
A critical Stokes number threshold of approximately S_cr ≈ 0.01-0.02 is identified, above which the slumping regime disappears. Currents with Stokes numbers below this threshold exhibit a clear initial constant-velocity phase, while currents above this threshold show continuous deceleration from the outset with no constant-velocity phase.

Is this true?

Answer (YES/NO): NO